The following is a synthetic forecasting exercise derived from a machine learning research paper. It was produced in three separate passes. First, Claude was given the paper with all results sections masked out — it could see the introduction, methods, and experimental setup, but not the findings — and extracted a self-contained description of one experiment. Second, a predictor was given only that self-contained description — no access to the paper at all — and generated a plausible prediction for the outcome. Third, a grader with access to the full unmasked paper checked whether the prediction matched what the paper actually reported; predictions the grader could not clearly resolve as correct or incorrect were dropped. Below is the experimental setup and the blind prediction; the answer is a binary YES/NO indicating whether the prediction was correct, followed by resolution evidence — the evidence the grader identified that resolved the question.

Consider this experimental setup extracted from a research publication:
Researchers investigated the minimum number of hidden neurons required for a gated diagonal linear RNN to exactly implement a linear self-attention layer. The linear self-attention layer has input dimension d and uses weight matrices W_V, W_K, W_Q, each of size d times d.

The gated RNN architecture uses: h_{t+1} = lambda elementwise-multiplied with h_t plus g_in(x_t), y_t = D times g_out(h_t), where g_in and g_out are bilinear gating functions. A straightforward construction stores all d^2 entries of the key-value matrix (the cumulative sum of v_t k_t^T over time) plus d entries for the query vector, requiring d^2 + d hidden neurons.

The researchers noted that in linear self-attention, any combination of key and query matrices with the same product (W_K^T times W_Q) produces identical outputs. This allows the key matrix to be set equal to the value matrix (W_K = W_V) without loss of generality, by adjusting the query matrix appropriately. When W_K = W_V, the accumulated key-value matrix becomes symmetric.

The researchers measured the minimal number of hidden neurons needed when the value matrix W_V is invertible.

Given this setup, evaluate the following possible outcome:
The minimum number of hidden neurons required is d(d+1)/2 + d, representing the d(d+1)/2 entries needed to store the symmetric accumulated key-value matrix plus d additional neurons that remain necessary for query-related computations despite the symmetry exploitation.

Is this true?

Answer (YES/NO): YES